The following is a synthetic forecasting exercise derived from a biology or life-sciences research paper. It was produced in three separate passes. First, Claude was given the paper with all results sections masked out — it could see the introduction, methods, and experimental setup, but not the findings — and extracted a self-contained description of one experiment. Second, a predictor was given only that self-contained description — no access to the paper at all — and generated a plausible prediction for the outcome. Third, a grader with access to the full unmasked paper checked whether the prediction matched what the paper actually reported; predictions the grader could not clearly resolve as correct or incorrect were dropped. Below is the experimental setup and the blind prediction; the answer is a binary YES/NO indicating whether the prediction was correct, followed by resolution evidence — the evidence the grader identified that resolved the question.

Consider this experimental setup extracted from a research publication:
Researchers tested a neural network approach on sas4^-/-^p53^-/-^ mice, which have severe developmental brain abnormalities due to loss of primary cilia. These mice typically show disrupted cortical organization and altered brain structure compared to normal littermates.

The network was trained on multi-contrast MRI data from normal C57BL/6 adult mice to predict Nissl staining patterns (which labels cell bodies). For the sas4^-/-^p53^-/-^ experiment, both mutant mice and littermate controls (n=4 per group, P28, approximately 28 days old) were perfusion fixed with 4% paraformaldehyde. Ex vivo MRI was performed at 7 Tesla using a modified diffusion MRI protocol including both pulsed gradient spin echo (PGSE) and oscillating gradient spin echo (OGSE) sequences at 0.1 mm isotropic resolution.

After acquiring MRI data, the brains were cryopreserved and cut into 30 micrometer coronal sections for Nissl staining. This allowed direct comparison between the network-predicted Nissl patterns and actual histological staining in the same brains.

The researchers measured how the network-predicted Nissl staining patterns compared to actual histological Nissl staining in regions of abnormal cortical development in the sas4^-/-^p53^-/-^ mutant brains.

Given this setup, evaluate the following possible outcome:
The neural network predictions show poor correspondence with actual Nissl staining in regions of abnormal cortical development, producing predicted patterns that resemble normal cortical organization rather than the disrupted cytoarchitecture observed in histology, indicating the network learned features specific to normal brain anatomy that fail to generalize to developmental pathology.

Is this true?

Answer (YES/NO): NO